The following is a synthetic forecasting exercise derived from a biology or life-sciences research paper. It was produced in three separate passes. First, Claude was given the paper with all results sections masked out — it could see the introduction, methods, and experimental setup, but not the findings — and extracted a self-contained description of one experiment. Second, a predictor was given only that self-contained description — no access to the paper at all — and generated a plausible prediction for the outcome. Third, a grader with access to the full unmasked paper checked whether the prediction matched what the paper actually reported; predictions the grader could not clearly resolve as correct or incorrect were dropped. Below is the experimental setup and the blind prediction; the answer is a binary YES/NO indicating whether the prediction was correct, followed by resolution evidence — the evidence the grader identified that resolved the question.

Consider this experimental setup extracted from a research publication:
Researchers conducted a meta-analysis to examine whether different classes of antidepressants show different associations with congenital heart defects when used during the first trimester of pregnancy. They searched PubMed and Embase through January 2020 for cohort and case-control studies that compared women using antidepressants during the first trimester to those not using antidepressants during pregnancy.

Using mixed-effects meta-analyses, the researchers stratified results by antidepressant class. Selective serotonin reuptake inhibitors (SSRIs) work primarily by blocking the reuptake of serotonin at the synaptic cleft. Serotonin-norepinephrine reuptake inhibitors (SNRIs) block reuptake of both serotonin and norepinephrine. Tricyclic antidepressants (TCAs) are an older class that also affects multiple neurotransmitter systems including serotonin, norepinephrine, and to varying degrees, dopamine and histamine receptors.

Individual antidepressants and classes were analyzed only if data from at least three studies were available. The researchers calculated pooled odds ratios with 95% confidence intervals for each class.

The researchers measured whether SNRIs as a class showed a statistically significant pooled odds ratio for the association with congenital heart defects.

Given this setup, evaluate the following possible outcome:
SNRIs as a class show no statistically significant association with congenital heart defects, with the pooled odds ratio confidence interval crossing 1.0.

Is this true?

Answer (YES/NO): NO